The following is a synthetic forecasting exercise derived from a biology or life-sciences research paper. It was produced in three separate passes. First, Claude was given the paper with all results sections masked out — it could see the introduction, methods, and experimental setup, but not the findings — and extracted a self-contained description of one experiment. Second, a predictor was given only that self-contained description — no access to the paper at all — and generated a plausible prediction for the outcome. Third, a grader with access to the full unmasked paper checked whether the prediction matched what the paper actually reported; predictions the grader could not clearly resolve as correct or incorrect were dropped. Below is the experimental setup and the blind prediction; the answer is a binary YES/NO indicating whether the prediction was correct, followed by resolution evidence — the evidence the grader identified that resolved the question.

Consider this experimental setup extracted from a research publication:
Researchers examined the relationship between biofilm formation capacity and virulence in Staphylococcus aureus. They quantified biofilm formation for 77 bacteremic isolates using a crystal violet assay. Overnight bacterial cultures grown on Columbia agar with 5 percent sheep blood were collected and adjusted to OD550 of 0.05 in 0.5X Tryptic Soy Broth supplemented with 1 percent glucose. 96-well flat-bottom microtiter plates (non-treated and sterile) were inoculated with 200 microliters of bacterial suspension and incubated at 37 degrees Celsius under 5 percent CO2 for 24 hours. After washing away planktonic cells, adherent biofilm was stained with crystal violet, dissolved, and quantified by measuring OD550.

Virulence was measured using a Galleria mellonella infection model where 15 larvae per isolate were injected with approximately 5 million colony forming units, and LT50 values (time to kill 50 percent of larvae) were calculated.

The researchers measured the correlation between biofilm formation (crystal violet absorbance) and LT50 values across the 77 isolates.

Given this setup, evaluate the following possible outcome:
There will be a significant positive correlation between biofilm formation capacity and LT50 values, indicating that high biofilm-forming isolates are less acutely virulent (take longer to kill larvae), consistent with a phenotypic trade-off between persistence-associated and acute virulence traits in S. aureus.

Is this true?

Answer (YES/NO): NO